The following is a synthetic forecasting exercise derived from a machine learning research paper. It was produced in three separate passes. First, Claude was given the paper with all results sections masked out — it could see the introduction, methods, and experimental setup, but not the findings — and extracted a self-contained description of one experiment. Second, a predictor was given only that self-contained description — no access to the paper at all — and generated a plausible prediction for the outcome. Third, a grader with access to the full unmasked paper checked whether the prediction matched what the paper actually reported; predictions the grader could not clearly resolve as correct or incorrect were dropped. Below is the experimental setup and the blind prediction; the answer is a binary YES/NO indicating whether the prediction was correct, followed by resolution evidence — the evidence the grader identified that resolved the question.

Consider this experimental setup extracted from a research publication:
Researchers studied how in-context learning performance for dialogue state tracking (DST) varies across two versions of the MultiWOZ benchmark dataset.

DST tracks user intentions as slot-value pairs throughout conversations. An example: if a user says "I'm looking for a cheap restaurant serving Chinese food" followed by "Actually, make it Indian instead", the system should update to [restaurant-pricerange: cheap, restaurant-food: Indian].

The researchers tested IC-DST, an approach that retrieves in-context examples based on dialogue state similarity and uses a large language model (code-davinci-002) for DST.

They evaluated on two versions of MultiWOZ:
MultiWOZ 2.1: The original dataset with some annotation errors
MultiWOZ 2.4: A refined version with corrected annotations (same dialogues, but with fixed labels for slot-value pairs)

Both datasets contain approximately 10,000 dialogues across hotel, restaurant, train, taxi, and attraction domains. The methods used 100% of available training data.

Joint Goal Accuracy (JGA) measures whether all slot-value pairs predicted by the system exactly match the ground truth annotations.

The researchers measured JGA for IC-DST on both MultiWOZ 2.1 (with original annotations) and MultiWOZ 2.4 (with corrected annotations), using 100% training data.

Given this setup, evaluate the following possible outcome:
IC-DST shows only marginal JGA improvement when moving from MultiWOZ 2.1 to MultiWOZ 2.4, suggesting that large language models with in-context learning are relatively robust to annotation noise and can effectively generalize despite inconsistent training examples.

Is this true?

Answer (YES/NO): NO